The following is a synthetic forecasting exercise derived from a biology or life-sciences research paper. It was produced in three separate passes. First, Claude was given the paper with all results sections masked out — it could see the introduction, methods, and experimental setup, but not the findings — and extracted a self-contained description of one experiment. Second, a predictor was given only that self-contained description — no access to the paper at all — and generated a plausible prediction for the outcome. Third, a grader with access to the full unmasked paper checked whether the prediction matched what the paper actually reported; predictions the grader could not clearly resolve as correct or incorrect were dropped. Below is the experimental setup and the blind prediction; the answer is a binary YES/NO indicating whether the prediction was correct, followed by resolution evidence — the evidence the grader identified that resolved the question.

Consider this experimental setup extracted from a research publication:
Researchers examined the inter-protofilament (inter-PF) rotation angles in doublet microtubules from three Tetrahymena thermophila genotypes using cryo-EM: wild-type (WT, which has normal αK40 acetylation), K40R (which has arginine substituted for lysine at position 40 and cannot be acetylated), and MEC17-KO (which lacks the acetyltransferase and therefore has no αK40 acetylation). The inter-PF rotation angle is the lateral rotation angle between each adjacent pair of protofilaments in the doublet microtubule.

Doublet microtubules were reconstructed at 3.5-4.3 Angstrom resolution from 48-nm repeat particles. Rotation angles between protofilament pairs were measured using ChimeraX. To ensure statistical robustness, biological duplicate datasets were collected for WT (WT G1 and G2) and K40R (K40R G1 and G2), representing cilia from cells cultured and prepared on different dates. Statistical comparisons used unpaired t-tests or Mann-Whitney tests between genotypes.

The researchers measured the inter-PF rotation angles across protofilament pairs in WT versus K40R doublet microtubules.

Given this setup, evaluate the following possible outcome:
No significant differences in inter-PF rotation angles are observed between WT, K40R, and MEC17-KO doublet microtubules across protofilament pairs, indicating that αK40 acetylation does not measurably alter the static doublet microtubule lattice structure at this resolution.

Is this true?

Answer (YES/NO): NO